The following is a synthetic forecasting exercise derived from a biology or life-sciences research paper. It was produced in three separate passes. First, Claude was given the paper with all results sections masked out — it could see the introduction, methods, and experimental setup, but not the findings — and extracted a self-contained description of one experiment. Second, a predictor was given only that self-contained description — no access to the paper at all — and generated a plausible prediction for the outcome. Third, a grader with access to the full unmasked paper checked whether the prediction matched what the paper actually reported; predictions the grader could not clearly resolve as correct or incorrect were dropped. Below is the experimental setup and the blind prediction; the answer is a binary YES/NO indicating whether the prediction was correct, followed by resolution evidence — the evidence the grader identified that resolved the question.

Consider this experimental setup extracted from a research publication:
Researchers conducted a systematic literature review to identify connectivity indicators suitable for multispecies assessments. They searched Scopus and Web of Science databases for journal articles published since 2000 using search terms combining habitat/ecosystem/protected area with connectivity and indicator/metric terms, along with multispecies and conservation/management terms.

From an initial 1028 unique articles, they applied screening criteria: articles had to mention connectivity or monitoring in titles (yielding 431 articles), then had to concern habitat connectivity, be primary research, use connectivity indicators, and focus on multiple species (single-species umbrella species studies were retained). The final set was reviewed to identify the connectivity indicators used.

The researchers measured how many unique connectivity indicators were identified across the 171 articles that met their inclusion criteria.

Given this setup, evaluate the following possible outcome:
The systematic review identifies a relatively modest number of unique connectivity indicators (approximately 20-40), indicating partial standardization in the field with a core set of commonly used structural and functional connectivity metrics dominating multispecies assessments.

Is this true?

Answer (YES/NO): NO